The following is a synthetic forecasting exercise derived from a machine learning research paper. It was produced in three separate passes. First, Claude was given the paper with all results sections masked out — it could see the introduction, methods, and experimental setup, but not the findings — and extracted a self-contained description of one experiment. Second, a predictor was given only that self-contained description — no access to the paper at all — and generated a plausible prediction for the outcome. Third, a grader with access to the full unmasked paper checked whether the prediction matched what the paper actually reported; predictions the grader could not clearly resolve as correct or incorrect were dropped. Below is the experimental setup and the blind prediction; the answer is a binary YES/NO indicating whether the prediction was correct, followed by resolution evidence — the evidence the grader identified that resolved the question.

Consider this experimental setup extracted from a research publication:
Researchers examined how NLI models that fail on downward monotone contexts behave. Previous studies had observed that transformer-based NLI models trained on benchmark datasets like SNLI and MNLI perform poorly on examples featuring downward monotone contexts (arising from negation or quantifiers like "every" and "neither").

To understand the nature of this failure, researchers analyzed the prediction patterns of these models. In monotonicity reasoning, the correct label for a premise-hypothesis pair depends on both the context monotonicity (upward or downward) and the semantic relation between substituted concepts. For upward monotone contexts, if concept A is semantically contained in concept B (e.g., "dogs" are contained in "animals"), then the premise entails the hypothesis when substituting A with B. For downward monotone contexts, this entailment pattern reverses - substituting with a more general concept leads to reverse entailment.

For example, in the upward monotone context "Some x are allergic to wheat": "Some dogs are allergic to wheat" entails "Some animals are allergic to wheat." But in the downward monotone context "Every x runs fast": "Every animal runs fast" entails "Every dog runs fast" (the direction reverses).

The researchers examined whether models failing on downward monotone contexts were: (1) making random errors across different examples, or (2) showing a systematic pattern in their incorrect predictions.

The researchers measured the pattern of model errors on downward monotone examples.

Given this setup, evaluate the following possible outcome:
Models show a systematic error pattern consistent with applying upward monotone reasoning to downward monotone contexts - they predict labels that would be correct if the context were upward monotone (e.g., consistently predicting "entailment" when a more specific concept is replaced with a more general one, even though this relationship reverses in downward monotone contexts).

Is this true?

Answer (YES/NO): YES